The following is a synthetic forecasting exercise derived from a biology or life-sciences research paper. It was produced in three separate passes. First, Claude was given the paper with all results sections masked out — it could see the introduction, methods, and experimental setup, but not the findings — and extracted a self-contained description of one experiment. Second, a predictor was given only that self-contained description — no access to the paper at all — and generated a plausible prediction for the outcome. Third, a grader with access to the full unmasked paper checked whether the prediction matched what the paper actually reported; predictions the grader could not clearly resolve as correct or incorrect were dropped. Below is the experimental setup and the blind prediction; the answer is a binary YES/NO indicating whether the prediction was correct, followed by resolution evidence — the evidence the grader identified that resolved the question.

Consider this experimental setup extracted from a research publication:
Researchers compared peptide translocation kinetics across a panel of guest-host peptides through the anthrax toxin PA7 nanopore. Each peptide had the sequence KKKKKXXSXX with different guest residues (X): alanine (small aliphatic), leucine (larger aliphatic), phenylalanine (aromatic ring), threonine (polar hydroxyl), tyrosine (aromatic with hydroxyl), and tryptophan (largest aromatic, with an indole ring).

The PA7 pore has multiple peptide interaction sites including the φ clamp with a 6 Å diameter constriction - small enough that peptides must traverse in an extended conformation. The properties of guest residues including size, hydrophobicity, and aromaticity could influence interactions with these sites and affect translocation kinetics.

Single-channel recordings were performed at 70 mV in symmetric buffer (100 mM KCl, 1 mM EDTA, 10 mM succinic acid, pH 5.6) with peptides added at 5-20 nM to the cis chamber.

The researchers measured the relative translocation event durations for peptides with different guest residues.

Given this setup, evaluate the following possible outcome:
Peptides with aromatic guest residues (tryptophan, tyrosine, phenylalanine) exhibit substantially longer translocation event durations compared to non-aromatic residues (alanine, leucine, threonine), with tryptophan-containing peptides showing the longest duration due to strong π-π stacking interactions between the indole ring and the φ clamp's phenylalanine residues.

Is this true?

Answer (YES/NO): NO